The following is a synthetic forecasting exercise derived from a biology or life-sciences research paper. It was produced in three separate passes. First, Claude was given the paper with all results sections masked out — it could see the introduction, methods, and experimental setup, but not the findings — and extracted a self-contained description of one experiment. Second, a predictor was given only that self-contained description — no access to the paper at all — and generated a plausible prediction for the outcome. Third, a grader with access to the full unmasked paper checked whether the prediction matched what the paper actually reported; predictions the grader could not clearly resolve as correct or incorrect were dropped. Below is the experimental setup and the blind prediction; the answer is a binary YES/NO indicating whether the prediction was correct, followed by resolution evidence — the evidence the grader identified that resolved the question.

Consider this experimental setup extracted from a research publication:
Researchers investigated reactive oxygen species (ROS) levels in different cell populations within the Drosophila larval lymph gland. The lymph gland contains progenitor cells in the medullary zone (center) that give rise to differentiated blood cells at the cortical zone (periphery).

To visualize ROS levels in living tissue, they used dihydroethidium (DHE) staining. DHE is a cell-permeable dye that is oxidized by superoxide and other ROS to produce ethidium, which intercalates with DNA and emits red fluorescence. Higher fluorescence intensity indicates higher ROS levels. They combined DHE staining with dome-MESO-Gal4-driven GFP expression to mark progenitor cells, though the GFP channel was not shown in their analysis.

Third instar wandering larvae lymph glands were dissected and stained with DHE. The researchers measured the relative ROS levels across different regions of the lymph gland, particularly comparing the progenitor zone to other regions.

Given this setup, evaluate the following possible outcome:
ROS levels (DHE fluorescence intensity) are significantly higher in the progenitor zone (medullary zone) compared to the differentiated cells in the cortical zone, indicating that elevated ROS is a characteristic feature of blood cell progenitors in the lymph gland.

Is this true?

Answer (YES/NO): YES